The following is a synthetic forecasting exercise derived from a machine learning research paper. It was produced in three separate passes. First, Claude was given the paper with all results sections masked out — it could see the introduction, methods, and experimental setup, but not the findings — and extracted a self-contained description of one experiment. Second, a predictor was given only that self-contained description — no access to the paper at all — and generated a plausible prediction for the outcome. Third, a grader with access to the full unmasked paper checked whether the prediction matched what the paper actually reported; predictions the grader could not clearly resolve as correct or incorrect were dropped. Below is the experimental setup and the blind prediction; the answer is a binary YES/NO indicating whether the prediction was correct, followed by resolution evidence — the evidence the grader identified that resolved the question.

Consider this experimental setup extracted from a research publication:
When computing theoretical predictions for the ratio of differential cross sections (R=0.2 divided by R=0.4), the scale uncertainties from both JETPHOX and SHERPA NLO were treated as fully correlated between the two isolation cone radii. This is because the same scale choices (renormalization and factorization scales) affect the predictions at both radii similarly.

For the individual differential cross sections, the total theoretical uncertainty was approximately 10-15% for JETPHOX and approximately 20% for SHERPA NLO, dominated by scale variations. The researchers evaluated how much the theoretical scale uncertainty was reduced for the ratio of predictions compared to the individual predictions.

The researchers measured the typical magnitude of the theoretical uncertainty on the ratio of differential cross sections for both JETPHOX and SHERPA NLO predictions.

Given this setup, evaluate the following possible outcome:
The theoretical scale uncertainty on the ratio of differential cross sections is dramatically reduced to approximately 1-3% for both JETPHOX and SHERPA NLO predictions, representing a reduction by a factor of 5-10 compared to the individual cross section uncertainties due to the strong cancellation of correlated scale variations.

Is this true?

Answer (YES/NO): NO